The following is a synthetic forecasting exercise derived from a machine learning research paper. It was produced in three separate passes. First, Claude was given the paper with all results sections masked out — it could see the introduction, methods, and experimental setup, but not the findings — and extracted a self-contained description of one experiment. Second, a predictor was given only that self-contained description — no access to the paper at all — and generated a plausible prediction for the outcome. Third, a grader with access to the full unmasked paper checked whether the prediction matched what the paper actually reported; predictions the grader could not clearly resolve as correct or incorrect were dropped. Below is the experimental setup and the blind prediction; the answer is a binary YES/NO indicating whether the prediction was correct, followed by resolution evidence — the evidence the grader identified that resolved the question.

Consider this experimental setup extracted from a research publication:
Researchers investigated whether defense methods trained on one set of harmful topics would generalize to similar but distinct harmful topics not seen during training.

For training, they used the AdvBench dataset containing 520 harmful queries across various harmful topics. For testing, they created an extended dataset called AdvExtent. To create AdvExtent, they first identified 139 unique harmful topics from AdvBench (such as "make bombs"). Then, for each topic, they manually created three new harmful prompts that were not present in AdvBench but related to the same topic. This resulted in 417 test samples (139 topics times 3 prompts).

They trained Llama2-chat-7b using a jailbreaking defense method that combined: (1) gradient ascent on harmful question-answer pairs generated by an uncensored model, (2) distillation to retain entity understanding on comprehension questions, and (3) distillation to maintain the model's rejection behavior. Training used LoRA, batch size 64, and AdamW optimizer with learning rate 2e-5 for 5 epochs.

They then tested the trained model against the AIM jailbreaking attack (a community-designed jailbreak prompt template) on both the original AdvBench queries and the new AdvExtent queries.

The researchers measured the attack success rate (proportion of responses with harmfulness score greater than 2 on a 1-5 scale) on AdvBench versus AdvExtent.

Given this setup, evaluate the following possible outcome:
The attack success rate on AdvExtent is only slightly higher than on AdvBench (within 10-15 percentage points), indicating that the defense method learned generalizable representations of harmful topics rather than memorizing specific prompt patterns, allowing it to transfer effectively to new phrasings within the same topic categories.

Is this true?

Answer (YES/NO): NO